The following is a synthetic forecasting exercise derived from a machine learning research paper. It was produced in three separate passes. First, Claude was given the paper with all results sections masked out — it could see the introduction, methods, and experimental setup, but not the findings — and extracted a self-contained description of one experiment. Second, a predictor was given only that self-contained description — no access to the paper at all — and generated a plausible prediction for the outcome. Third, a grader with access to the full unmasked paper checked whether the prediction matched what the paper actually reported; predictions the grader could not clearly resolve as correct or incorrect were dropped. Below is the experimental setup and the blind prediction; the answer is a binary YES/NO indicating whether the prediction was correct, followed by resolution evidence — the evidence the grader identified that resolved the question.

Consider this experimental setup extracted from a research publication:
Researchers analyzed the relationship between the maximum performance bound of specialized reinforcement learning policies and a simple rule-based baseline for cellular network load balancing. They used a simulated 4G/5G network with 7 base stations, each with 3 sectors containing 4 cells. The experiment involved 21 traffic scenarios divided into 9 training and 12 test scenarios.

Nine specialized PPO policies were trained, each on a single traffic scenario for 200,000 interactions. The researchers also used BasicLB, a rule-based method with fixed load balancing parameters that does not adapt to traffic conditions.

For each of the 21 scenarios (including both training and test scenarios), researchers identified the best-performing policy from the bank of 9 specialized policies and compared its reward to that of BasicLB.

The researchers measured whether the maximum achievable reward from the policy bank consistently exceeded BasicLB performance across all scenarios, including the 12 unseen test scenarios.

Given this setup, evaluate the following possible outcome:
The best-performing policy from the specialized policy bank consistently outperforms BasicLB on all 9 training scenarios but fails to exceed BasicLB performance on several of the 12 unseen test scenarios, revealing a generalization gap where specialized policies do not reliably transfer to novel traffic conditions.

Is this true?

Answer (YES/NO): NO